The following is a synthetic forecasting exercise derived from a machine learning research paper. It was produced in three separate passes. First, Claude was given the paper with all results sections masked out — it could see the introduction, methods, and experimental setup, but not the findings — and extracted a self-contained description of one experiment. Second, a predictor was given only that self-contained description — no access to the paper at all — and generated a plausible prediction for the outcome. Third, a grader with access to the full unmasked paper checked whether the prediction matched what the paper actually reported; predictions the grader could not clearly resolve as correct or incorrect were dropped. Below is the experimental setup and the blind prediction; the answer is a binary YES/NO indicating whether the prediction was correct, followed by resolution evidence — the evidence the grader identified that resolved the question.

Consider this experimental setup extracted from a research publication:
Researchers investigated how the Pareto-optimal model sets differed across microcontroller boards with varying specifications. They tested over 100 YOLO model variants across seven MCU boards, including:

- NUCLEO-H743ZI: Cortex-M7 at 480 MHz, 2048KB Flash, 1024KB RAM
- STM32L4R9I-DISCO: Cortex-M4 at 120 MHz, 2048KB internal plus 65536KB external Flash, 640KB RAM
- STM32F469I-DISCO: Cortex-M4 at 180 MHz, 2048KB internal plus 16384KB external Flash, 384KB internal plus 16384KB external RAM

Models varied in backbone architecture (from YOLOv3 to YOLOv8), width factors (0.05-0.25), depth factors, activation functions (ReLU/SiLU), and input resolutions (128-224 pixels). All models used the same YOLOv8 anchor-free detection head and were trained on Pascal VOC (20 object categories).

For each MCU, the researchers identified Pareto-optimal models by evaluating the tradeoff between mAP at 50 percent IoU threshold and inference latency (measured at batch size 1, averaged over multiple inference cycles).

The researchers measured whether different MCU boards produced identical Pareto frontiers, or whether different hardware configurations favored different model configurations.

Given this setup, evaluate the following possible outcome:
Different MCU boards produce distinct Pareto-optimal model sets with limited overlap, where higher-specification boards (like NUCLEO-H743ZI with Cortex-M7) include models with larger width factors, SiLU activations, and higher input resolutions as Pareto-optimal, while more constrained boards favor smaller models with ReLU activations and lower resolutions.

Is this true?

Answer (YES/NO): NO